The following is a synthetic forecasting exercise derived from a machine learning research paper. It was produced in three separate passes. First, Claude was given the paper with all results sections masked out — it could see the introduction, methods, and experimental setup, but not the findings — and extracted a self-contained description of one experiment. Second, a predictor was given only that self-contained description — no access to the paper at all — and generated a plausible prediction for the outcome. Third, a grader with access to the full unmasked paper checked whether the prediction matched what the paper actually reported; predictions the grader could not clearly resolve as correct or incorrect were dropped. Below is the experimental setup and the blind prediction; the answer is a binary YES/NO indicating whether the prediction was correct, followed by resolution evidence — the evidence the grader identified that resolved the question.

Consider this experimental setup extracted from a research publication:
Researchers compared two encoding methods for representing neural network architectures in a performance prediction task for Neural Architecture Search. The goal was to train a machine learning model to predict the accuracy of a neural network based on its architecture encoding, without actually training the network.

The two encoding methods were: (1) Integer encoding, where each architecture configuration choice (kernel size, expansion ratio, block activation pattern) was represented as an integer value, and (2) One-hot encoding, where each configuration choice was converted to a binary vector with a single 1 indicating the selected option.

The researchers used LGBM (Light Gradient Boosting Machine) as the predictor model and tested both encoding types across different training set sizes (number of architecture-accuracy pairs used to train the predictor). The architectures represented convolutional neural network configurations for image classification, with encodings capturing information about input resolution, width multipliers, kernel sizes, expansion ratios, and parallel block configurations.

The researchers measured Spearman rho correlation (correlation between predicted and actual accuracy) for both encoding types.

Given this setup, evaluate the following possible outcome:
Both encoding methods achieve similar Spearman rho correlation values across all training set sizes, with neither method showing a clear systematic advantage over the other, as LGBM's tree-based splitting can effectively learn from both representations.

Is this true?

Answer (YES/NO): NO